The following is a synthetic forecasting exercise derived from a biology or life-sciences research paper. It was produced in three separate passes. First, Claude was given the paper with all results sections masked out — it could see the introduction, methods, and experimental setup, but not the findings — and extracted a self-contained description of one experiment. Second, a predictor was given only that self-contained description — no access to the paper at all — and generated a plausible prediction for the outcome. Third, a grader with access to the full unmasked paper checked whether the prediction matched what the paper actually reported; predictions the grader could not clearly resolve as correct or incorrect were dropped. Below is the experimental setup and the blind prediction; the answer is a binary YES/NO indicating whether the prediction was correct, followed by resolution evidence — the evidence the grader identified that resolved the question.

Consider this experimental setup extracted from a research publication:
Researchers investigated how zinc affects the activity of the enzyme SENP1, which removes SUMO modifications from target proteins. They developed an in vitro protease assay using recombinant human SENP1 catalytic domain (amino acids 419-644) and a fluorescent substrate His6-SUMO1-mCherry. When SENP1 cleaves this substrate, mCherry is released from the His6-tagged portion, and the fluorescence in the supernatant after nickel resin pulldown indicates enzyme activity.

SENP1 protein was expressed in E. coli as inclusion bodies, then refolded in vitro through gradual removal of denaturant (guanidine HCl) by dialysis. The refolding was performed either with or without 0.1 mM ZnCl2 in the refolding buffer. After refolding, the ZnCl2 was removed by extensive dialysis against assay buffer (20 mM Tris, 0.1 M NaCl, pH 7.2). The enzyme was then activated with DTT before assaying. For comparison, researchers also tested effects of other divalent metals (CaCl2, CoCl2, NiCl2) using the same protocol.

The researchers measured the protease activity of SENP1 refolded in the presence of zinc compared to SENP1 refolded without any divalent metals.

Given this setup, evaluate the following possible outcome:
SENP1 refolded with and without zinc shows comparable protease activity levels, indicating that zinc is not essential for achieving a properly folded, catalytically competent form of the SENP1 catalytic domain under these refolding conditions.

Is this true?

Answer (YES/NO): NO